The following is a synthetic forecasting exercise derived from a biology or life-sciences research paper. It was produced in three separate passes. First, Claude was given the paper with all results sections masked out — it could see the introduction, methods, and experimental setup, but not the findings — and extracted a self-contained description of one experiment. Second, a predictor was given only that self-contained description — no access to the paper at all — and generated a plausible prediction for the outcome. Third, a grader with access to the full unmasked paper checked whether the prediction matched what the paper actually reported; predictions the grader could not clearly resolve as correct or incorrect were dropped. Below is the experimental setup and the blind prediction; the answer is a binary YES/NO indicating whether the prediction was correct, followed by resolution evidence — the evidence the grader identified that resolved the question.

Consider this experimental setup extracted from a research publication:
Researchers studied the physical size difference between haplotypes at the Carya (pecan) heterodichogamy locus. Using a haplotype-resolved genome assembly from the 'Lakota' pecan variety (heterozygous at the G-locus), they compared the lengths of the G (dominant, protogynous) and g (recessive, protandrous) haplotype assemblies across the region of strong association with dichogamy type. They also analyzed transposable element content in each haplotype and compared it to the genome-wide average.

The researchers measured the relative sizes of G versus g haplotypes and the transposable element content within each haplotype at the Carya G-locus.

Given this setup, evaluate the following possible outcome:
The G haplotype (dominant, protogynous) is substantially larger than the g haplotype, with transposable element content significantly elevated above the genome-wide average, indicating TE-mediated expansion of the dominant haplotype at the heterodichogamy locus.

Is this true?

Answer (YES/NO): YES